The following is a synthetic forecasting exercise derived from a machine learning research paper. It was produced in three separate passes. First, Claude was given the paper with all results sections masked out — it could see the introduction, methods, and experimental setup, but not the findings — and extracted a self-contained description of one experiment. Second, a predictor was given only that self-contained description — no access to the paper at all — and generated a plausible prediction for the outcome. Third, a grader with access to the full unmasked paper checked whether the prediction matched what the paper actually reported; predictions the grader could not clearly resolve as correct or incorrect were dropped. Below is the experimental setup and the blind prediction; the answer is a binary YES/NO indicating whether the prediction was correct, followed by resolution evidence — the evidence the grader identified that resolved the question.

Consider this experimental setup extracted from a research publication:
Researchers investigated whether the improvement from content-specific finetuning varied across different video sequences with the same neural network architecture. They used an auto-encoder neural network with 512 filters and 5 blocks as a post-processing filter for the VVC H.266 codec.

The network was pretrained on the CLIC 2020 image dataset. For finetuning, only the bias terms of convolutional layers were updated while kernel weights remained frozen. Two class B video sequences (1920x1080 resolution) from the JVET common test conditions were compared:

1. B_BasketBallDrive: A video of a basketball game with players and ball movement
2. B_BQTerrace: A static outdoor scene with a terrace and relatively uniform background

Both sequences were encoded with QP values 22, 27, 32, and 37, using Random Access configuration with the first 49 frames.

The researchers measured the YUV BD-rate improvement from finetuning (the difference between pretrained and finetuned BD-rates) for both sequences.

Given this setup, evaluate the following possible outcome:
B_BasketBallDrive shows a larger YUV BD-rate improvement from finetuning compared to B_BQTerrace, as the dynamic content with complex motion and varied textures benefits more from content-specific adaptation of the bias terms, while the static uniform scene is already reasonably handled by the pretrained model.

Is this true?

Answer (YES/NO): NO